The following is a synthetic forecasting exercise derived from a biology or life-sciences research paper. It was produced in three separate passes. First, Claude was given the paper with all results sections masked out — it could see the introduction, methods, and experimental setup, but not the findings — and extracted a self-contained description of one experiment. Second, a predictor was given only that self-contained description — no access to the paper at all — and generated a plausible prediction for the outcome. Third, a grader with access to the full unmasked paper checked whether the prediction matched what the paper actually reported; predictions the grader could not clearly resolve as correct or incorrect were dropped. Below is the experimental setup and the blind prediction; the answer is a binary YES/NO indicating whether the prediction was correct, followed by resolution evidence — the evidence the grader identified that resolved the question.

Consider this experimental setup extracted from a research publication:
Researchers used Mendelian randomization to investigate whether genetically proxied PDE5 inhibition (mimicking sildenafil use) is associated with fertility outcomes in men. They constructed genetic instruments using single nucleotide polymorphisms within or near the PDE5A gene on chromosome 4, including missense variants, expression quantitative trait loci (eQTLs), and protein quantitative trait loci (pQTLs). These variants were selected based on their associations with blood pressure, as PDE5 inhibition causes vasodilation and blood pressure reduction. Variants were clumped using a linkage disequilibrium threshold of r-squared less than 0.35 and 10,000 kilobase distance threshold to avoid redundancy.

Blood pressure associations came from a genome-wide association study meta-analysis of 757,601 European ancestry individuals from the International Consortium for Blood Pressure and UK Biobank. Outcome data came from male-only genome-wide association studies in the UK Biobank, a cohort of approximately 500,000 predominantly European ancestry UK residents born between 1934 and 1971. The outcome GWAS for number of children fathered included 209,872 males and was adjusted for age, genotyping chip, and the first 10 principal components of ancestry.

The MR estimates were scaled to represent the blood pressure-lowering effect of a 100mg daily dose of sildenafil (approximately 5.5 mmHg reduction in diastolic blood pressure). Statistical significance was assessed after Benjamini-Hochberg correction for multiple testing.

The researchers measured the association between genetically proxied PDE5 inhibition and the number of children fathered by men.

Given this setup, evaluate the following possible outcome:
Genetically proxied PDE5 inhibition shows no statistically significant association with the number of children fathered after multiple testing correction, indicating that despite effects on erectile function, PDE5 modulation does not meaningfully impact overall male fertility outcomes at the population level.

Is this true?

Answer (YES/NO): NO